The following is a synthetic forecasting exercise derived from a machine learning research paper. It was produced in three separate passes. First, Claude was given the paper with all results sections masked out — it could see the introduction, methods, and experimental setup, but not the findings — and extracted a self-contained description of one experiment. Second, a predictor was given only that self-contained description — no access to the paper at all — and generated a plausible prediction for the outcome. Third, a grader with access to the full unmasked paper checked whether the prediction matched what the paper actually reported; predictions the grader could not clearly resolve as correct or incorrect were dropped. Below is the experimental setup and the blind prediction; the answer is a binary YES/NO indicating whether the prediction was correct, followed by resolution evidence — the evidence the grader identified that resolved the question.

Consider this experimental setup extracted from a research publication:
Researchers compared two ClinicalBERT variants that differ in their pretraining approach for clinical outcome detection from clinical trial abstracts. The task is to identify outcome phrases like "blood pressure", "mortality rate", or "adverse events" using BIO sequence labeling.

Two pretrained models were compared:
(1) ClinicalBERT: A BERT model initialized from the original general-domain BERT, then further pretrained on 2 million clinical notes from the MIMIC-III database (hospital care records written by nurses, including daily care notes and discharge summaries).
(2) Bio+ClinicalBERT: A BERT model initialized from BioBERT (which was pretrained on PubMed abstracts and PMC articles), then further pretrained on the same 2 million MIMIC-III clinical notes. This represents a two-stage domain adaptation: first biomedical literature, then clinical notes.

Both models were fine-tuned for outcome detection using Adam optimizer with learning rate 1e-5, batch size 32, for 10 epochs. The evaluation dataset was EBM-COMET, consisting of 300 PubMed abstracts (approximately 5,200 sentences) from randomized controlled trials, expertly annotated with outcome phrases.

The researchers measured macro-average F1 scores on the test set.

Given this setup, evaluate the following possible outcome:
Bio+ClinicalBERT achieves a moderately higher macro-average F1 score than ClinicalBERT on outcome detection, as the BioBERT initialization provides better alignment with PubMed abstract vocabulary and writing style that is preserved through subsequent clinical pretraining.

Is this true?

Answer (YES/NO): NO